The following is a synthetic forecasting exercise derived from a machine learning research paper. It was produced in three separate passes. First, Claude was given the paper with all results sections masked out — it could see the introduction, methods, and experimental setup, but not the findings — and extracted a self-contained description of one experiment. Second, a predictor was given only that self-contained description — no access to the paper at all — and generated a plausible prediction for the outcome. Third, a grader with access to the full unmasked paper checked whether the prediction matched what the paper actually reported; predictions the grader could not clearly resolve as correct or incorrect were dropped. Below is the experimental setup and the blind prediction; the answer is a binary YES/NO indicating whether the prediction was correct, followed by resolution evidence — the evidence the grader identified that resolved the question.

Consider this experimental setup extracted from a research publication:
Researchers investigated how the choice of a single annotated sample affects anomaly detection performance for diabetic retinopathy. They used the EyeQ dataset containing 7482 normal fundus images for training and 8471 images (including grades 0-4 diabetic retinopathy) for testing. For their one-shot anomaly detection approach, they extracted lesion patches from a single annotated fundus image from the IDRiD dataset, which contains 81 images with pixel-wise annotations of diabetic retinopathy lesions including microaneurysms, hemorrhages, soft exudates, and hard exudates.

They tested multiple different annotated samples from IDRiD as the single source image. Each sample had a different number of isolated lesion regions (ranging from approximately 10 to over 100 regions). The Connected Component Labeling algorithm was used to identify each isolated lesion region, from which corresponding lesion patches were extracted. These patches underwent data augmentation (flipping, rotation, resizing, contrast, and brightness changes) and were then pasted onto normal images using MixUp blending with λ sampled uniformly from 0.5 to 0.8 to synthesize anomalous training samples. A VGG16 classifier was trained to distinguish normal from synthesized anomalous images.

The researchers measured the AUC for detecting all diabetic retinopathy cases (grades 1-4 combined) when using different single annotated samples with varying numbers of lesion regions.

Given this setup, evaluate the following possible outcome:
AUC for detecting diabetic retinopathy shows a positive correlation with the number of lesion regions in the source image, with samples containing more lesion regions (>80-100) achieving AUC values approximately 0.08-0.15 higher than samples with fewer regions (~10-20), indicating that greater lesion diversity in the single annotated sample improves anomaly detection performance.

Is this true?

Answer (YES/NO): NO